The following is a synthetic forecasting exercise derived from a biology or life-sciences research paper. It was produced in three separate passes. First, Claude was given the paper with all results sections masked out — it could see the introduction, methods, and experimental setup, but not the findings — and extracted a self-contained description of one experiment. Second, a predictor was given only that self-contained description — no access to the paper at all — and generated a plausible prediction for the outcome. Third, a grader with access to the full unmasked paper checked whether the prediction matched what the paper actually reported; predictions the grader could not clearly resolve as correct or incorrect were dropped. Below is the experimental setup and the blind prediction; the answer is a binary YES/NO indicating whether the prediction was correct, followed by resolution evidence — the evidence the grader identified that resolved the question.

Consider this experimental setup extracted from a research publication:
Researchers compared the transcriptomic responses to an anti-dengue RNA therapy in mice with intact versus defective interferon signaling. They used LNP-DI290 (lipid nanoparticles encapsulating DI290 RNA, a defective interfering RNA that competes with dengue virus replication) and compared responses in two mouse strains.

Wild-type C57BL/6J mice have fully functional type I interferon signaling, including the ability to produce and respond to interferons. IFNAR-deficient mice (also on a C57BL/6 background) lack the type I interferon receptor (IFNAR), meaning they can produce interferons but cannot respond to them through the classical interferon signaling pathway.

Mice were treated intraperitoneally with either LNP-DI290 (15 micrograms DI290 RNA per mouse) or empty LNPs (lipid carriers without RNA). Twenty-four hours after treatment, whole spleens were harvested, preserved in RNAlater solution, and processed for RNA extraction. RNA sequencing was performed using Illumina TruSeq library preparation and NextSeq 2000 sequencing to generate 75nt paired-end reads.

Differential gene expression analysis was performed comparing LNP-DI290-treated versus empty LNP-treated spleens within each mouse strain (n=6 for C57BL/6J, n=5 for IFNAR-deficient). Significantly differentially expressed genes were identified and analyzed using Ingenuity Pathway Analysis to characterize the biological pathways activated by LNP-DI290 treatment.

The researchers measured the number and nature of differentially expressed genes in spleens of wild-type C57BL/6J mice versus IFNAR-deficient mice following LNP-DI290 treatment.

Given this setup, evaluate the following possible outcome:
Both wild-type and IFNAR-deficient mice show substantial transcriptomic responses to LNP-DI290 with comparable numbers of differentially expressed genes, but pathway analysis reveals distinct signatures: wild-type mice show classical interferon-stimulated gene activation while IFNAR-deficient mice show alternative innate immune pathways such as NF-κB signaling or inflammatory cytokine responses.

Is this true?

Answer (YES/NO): NO